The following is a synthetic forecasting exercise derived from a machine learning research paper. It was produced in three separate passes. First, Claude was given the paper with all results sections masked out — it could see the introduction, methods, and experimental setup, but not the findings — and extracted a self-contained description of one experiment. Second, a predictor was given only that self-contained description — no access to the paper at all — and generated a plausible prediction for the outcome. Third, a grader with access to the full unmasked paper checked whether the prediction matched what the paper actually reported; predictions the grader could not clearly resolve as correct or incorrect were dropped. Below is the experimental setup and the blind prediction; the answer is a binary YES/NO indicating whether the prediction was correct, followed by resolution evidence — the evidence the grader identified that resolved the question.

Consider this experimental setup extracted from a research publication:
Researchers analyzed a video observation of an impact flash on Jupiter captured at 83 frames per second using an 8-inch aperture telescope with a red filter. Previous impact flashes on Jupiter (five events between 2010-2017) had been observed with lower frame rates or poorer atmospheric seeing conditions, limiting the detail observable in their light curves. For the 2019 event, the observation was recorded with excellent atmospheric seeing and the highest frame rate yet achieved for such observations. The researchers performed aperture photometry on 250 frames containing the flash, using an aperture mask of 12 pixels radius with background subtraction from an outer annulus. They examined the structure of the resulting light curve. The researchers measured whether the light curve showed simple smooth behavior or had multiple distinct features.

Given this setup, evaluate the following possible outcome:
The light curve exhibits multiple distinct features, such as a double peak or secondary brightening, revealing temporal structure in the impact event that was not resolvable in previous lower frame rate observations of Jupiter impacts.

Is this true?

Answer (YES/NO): YES